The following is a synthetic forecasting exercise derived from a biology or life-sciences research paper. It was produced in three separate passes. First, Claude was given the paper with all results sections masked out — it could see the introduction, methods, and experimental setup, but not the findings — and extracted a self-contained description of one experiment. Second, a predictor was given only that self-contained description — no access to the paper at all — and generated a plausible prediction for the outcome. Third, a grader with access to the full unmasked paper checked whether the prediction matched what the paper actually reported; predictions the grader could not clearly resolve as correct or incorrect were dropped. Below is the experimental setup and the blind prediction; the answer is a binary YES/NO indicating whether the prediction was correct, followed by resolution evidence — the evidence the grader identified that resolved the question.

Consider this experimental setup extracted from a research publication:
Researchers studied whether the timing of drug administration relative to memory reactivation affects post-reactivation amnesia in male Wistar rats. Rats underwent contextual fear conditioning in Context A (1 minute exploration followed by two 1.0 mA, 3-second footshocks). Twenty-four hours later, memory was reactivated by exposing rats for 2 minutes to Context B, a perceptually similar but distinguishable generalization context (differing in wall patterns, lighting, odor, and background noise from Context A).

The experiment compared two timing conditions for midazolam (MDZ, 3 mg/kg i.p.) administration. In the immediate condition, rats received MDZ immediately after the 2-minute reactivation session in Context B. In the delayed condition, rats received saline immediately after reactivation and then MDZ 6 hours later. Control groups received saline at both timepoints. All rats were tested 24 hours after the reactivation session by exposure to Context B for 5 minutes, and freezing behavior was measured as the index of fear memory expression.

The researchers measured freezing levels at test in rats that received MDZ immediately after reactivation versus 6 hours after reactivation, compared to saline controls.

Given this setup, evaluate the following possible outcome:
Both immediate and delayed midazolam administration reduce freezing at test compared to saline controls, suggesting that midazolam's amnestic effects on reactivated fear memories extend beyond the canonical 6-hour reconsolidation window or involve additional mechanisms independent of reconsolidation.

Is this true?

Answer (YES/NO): NO